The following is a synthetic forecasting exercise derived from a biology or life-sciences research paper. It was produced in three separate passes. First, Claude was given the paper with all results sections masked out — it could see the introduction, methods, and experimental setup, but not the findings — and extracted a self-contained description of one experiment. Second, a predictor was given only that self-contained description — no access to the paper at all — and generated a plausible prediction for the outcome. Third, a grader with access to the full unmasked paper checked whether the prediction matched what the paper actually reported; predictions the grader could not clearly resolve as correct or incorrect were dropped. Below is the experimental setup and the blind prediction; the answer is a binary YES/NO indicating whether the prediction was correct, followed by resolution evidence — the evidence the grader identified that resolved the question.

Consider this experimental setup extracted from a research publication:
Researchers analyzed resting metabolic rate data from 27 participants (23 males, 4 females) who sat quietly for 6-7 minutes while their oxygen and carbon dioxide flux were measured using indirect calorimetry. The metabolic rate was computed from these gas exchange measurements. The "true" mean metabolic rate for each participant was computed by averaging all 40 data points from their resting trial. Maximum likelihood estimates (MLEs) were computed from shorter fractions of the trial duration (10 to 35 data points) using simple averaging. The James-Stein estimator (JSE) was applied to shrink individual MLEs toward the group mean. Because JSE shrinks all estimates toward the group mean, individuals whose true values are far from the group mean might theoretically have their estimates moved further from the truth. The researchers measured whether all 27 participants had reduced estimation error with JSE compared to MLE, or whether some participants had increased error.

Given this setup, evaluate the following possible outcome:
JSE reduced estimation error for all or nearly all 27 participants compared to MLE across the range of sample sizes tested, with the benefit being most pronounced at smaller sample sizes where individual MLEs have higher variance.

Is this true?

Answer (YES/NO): NO